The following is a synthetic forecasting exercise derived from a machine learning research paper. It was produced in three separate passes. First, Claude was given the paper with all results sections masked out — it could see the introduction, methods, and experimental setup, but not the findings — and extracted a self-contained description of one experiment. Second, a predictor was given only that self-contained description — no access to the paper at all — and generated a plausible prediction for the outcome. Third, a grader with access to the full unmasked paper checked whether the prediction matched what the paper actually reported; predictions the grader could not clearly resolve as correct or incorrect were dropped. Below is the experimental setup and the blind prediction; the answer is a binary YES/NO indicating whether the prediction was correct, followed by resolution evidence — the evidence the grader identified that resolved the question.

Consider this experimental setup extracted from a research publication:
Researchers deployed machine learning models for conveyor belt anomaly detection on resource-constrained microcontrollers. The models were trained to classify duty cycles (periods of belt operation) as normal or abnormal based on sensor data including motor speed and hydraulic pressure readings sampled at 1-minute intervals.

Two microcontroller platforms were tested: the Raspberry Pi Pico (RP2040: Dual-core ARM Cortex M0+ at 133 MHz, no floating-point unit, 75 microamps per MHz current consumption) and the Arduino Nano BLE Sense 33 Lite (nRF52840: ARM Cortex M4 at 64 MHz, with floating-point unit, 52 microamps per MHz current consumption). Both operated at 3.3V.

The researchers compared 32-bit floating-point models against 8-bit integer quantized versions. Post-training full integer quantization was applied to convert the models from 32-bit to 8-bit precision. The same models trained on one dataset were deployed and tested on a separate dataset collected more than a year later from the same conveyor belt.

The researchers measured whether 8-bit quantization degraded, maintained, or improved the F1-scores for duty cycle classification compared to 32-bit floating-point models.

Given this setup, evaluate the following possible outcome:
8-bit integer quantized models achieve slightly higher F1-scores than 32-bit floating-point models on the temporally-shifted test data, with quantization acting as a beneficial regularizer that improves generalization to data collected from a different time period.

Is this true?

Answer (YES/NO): NO